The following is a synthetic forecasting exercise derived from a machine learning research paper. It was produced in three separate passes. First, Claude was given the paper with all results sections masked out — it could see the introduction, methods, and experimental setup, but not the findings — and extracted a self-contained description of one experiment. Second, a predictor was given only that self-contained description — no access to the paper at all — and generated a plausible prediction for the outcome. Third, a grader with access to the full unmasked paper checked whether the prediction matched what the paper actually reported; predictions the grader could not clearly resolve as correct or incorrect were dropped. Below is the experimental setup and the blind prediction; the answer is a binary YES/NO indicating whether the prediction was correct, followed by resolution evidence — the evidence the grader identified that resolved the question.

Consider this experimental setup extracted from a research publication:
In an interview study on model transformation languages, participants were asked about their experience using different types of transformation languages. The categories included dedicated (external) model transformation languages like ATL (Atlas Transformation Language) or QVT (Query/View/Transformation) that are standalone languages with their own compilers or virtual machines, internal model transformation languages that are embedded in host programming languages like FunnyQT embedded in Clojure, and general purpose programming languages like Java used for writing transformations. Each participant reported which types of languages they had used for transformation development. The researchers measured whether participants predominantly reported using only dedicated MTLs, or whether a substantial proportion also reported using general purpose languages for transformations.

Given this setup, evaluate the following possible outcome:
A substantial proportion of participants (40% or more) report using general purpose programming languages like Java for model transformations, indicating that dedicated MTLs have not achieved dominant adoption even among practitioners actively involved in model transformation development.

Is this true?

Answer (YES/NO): YES